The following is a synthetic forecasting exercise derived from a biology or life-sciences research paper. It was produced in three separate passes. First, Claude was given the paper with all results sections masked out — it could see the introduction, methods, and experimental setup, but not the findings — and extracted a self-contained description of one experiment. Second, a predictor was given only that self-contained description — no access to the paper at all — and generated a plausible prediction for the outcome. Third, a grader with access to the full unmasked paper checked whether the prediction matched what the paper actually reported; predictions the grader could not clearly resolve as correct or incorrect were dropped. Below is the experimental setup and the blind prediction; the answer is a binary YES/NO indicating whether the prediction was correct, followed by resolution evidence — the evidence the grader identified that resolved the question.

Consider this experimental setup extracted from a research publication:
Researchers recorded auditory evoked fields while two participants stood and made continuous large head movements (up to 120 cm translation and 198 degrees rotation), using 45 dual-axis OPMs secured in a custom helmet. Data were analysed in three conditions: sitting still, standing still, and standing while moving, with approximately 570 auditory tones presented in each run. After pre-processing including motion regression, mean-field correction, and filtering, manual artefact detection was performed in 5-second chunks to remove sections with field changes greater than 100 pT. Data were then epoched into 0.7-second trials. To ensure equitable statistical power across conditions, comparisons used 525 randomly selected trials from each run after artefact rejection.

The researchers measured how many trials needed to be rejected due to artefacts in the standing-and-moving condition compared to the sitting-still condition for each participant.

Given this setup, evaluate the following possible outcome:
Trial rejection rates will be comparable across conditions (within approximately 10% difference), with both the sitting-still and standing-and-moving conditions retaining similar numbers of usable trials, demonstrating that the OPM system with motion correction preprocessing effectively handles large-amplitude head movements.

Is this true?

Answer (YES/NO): NO